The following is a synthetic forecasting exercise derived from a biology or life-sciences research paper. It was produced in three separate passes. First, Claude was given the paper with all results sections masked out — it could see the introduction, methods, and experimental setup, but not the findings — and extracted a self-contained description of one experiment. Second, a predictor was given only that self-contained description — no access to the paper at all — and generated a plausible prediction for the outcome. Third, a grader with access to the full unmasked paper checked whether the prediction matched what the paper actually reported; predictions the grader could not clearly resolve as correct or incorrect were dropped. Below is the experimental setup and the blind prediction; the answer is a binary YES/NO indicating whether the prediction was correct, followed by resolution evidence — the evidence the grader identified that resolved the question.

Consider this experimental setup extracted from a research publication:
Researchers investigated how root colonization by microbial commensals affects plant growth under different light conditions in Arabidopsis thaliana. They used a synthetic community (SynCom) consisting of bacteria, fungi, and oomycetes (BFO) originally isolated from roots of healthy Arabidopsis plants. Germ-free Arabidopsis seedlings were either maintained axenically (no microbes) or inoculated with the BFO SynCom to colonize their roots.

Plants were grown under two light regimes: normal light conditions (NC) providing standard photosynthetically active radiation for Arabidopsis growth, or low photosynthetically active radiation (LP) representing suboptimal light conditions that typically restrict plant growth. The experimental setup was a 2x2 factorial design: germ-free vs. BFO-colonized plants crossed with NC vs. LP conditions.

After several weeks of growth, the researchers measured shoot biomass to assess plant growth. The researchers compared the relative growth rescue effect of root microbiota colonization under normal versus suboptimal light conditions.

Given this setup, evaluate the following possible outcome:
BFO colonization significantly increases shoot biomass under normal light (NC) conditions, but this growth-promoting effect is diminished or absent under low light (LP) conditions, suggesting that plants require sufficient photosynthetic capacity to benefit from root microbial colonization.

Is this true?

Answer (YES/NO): NO